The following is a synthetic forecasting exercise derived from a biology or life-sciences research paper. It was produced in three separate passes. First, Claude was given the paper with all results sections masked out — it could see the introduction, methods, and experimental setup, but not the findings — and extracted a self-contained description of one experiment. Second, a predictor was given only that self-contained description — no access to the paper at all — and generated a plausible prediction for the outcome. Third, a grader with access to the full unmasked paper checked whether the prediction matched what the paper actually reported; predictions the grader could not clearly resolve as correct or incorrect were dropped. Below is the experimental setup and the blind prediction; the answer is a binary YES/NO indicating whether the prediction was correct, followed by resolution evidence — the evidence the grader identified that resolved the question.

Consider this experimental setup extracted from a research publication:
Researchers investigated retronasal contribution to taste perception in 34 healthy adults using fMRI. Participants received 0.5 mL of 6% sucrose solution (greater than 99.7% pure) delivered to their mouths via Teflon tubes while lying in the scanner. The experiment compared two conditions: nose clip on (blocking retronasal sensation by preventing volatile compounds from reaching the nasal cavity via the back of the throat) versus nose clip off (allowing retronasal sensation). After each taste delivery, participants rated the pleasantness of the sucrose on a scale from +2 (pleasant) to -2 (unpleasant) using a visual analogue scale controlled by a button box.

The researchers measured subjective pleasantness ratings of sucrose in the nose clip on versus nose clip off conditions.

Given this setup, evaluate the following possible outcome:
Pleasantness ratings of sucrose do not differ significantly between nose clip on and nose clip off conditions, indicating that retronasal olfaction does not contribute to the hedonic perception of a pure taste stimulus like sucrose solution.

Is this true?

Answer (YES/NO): NO